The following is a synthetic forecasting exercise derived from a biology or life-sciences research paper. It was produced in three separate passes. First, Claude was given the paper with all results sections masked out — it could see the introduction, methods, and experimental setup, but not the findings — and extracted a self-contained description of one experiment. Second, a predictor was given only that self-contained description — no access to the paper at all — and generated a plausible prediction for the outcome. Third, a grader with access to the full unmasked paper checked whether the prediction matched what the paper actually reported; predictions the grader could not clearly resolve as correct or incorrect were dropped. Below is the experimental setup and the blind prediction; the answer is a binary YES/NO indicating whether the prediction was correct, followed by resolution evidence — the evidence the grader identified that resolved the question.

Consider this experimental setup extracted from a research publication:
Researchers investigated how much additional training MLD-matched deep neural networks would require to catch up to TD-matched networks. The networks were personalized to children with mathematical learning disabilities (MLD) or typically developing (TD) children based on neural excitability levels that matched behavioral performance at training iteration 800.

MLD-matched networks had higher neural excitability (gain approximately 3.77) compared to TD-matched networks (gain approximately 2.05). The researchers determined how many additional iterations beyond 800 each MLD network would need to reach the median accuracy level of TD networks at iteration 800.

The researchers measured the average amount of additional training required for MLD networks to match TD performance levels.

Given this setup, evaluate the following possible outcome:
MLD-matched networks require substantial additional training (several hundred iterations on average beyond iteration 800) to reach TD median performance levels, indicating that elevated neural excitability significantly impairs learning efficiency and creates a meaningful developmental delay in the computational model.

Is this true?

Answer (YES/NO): YES